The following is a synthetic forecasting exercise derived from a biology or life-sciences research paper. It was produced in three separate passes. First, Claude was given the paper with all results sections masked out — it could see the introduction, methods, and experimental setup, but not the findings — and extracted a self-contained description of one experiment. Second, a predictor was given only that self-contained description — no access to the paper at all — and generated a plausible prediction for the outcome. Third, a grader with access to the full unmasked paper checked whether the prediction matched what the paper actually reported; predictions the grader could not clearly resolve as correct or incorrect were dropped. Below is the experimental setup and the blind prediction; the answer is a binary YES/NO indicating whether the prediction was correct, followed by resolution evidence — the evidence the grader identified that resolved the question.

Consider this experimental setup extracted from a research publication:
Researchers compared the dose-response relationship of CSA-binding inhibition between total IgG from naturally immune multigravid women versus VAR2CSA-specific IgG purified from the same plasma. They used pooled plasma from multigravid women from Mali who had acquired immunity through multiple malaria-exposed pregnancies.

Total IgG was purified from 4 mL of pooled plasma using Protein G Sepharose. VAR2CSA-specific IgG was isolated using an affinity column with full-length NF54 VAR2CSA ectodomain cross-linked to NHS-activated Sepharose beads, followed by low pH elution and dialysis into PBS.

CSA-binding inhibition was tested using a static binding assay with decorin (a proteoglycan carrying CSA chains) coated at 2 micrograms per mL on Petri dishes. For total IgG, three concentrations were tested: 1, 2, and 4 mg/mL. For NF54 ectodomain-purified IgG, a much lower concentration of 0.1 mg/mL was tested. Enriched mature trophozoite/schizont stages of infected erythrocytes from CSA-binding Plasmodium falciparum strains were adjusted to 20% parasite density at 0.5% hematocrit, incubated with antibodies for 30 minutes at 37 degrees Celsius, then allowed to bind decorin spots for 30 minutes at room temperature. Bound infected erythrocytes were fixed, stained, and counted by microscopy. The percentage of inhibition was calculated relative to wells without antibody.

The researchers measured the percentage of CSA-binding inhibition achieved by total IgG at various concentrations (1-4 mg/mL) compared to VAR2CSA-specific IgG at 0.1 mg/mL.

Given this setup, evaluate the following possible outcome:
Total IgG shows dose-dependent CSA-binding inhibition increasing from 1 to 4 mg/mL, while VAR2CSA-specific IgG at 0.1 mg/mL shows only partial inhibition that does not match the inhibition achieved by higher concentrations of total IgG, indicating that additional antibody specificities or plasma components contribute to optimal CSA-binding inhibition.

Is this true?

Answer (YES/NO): NO